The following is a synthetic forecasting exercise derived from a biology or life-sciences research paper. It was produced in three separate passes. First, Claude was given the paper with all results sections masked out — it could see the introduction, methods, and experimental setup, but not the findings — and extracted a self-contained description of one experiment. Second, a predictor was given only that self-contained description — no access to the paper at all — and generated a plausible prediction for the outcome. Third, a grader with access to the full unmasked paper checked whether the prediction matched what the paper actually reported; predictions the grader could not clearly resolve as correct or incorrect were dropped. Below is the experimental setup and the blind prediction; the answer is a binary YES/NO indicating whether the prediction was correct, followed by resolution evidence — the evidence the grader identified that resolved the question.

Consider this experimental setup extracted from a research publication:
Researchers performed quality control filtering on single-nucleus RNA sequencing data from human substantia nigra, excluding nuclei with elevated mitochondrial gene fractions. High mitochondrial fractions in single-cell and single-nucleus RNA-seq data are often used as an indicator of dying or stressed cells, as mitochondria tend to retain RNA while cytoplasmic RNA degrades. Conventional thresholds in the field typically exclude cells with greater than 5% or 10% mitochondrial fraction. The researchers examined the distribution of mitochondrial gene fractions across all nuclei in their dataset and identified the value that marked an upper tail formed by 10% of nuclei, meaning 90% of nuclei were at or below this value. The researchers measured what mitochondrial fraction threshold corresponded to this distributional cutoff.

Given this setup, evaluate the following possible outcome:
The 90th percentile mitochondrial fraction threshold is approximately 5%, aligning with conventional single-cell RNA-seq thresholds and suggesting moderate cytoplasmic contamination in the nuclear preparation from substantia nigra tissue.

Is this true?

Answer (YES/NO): NO